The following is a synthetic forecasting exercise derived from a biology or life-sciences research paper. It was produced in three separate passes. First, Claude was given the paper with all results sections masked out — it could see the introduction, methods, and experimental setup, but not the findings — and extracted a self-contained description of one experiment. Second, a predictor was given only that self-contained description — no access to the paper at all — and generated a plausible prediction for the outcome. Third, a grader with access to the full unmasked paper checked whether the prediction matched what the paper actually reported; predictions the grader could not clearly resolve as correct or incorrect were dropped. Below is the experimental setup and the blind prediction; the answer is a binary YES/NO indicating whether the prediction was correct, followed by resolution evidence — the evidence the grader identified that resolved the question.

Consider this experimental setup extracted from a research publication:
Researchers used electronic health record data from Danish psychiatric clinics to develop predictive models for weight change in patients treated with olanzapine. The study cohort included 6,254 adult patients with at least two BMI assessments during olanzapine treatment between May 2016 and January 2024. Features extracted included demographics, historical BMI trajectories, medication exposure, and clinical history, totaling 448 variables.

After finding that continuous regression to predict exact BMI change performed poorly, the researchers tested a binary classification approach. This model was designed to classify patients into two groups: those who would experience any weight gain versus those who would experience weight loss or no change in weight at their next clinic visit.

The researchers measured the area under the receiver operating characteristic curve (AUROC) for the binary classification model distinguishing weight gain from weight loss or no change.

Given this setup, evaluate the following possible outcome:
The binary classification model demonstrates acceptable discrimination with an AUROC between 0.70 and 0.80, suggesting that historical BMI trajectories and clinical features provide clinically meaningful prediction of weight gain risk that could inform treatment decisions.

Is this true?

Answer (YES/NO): NO